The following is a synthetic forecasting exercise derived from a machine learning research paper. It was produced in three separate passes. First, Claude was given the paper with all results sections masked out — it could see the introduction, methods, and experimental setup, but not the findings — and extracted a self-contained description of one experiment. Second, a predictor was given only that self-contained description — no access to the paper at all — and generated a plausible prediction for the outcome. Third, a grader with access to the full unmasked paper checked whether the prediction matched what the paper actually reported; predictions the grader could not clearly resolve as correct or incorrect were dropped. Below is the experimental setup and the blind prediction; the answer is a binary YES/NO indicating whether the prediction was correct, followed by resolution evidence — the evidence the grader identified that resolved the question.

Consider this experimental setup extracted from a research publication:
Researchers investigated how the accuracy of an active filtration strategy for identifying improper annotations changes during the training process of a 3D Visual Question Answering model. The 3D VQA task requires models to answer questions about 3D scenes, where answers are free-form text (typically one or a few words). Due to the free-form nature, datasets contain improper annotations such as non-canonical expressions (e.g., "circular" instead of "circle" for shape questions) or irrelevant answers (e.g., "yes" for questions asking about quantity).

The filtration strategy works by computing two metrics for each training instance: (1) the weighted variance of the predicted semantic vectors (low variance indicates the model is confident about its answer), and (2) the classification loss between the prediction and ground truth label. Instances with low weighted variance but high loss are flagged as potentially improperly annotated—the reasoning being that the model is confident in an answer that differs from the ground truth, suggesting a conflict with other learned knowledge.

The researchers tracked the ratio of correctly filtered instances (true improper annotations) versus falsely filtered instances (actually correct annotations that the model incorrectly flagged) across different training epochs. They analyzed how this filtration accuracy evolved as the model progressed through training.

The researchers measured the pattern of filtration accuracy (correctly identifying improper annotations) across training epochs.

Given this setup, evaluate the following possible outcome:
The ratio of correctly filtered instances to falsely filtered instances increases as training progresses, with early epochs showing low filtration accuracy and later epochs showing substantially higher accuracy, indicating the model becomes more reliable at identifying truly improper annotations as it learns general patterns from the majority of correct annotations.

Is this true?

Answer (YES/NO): NO